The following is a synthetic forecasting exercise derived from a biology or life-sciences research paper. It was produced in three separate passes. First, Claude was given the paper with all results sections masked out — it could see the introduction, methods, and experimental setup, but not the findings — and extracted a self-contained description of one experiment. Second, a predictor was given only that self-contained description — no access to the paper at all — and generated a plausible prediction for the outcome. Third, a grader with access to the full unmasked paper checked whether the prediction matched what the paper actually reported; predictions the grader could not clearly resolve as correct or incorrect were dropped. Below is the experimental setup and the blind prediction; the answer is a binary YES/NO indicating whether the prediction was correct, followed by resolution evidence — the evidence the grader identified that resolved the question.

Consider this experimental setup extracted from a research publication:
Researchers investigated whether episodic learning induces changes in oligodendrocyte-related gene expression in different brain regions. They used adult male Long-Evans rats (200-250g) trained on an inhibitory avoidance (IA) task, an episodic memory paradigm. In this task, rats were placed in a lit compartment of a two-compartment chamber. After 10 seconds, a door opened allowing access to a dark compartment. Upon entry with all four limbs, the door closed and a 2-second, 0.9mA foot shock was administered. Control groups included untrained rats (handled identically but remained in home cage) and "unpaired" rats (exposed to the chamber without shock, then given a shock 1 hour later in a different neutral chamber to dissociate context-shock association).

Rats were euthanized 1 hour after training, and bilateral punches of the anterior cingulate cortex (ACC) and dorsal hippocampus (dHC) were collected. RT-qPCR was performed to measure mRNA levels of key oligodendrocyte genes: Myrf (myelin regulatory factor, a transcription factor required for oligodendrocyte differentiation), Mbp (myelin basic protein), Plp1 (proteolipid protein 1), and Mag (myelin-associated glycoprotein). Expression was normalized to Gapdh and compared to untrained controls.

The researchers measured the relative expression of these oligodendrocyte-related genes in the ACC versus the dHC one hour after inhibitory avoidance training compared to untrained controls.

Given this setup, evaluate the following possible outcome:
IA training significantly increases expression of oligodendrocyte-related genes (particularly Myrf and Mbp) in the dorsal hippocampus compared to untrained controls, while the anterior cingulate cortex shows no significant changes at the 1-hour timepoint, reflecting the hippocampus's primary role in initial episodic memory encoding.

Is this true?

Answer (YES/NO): NO